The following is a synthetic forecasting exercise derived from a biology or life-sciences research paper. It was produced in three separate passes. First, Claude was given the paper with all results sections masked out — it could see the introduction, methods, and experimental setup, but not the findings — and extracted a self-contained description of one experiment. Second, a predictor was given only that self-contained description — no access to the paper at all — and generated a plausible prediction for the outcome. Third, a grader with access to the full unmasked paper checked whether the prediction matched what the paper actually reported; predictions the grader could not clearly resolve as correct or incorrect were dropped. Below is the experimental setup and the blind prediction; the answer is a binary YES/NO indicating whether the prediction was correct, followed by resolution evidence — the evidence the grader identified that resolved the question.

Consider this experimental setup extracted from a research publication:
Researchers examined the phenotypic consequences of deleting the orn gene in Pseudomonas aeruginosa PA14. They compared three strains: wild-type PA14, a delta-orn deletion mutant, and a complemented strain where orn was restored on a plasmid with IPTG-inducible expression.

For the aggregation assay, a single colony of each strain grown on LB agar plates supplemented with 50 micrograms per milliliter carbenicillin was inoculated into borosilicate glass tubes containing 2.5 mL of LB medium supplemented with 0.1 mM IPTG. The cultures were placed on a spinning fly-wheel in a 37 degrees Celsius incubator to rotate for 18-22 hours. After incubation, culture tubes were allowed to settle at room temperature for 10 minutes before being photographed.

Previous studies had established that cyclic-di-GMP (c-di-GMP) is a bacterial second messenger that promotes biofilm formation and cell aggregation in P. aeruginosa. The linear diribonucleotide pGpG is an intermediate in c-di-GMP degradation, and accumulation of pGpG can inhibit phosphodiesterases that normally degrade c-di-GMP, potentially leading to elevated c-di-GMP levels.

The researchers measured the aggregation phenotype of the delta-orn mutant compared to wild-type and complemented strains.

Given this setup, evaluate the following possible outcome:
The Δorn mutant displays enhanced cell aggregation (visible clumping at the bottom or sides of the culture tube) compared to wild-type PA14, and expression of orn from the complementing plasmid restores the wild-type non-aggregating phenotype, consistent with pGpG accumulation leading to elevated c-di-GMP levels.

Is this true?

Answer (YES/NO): YES